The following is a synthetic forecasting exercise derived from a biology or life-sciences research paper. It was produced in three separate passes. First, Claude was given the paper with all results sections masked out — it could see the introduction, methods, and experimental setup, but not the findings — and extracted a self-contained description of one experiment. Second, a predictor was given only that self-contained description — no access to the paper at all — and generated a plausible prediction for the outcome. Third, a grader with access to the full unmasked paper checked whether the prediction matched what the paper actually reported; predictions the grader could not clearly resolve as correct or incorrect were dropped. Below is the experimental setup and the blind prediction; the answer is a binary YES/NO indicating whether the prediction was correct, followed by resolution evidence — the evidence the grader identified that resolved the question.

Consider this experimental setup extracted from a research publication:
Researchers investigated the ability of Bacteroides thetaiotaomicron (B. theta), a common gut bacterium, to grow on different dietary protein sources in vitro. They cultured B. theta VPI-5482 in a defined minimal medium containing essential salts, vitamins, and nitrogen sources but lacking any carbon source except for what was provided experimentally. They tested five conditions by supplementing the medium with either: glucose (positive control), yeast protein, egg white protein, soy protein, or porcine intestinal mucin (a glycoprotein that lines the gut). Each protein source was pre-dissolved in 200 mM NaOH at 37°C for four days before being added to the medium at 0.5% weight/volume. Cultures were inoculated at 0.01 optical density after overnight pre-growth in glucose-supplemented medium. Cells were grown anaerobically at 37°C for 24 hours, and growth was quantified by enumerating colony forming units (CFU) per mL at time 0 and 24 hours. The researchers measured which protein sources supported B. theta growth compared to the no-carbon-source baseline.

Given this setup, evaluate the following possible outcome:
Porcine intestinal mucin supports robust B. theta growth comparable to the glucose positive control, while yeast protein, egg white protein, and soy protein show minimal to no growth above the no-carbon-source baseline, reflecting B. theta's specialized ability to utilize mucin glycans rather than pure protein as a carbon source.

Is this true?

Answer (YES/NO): NO